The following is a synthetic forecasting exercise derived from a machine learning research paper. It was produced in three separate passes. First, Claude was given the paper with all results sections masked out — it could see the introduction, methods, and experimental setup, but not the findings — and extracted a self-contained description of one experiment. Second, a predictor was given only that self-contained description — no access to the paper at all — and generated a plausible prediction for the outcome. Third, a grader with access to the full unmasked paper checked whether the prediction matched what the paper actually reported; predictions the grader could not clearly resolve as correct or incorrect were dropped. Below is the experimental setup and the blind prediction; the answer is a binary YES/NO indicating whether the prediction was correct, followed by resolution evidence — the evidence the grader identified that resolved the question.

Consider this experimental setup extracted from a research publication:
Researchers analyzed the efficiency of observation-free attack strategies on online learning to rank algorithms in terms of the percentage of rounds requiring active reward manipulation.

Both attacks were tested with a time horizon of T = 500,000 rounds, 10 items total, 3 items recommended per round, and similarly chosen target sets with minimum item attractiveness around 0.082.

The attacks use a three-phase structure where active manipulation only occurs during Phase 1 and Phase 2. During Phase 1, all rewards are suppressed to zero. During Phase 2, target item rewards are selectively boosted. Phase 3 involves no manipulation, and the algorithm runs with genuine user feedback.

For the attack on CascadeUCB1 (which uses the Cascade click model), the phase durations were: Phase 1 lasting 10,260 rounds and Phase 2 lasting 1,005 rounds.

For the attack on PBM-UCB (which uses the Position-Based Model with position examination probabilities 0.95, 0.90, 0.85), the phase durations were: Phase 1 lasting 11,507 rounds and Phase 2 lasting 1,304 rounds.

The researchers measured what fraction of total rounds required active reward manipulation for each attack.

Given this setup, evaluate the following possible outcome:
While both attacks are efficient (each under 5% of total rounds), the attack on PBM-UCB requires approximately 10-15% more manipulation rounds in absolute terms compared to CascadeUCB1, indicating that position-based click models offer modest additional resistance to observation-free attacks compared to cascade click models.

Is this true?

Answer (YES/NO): YES